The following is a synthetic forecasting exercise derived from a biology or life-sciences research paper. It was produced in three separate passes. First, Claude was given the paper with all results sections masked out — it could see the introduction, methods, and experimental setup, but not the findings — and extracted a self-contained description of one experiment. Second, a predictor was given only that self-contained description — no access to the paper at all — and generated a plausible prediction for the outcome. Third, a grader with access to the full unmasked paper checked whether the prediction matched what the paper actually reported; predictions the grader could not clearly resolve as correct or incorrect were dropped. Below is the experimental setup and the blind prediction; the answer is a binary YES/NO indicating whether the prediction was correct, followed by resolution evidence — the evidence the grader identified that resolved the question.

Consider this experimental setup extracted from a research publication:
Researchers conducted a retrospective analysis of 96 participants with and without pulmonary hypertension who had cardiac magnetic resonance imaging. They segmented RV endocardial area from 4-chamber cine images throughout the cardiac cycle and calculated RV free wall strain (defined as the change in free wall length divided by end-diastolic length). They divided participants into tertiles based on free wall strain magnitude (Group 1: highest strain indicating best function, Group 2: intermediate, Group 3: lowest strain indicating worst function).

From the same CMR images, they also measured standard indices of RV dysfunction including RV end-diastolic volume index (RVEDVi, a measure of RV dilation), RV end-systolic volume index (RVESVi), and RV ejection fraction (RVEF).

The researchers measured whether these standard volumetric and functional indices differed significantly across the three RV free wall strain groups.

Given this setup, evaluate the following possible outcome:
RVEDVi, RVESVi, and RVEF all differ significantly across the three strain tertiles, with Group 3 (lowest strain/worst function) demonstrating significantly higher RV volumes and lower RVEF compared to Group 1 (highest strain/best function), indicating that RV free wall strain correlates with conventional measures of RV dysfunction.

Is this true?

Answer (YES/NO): YES